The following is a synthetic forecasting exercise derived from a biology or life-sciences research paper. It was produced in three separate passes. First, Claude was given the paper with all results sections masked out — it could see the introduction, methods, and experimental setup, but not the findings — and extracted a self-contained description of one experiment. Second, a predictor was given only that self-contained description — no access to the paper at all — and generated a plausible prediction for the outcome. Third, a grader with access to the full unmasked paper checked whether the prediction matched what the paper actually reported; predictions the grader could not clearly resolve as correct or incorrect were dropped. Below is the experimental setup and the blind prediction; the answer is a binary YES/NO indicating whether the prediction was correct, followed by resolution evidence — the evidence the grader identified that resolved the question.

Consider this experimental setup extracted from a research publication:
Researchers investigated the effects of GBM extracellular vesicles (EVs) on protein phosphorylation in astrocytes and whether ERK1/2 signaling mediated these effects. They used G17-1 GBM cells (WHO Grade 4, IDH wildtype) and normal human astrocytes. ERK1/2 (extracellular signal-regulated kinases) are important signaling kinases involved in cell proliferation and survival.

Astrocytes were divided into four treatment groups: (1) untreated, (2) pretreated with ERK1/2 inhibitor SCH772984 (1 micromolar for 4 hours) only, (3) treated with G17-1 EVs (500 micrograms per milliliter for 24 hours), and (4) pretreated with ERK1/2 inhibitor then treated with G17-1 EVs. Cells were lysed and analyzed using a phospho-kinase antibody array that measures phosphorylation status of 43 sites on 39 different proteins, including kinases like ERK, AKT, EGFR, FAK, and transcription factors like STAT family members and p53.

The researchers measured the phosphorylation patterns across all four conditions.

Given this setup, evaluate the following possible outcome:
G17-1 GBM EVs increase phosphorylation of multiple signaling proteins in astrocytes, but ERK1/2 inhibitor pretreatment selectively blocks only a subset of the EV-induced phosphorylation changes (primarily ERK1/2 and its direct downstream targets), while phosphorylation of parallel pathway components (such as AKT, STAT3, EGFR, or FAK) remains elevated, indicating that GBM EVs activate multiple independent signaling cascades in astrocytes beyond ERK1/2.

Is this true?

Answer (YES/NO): NO